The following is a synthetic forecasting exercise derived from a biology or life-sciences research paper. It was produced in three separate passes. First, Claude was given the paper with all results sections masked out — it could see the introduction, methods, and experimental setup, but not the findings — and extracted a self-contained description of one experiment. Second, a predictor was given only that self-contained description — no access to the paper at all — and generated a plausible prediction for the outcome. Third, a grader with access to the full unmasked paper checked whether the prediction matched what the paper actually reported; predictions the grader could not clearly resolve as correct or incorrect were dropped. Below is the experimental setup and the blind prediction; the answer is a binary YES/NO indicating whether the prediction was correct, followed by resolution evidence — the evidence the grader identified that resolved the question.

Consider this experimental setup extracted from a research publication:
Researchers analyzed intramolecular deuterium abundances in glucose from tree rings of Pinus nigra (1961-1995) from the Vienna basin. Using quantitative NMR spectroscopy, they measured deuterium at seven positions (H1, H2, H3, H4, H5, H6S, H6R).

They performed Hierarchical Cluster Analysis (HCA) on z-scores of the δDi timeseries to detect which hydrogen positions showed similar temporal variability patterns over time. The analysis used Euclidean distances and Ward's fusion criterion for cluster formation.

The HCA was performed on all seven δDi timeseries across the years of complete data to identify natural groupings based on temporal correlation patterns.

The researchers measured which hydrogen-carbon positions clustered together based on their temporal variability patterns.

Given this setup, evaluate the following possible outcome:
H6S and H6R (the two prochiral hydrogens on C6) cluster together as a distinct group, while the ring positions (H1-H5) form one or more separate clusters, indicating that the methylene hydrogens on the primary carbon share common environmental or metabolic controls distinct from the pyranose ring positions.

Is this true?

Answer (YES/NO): NO